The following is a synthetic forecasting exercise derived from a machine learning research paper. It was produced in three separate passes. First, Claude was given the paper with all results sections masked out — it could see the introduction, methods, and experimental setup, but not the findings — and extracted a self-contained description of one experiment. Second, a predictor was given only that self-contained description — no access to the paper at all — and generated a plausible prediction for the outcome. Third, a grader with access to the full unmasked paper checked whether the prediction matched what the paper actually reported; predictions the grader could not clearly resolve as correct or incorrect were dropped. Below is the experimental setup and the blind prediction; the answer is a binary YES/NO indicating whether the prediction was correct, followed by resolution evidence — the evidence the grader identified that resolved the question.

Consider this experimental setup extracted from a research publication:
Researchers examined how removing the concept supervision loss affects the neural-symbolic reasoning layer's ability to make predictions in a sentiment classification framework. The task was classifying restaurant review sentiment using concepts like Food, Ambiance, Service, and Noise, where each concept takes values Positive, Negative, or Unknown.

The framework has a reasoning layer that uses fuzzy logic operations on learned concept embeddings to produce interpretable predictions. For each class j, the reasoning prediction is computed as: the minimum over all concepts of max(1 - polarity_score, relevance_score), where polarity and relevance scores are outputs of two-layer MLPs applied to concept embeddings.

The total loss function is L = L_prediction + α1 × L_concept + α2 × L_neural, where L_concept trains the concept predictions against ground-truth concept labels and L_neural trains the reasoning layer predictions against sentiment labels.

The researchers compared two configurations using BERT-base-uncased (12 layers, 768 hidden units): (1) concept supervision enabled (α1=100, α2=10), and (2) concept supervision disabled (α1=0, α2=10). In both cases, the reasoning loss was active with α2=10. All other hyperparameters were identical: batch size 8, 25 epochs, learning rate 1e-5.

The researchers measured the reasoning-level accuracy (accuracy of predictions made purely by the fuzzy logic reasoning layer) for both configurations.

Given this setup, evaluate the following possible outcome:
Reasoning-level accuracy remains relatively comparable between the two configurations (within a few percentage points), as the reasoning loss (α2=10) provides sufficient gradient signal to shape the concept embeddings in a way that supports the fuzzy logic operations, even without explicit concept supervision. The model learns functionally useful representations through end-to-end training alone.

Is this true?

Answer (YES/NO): YES